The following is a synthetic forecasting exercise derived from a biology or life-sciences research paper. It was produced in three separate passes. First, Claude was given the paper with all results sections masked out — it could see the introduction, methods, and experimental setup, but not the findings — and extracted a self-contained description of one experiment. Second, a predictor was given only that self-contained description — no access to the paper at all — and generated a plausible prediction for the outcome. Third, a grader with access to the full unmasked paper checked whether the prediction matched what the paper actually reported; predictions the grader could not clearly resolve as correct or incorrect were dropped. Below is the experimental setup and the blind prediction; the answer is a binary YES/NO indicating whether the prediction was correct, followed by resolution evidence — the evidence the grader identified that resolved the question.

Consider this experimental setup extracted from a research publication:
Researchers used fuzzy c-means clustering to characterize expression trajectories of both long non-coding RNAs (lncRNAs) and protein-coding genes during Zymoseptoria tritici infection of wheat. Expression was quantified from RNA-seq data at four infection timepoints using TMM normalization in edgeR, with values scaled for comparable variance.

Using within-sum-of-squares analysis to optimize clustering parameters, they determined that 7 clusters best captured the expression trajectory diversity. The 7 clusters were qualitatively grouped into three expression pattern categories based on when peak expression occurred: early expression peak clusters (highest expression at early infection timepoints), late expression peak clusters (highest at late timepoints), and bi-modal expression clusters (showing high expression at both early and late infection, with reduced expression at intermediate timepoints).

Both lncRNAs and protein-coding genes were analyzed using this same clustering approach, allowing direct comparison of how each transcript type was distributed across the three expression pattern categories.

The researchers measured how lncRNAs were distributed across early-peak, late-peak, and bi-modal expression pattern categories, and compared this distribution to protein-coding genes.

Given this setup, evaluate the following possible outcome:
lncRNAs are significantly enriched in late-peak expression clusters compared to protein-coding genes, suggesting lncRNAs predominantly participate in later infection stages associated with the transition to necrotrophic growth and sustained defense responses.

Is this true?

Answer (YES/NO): NO